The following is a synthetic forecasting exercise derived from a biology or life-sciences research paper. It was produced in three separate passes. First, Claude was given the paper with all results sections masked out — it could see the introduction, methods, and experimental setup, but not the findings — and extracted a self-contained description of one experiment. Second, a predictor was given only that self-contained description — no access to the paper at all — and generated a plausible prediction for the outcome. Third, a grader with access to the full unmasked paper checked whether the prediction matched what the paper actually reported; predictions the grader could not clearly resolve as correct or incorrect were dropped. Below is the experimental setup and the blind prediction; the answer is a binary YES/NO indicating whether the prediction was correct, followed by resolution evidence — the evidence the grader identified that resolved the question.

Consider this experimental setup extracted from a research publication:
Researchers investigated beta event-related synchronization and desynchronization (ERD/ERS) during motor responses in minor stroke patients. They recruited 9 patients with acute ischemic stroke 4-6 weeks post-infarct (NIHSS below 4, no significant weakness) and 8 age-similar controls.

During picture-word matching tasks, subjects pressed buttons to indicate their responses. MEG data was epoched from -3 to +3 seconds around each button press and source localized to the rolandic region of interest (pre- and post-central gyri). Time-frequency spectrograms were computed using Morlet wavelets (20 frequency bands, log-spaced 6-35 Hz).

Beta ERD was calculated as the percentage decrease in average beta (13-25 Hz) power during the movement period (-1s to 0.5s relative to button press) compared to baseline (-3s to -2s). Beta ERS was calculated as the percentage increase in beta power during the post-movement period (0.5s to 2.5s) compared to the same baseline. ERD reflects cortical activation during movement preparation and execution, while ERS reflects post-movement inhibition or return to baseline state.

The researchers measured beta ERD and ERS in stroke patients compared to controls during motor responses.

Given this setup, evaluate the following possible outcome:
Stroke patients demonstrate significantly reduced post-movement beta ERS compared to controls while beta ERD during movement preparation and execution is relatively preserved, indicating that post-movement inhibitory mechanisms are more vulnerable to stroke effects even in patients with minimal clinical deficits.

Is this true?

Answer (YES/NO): YES